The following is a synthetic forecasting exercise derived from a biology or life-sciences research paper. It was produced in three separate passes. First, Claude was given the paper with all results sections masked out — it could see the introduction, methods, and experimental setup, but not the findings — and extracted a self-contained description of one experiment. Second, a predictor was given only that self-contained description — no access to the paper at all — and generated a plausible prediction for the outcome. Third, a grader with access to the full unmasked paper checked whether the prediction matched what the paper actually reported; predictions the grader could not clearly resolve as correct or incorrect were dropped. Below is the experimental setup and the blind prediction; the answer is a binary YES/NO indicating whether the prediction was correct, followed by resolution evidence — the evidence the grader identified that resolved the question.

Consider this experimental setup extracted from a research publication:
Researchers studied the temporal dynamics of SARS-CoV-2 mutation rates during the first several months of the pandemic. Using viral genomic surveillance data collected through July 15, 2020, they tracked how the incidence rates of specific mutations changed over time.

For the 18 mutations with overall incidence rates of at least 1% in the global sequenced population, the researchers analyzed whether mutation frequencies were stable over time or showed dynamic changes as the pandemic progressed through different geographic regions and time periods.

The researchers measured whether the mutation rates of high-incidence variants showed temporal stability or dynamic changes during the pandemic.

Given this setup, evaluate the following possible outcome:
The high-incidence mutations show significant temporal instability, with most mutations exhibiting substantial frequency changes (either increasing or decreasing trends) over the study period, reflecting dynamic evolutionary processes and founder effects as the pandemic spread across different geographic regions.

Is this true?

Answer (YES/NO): YES